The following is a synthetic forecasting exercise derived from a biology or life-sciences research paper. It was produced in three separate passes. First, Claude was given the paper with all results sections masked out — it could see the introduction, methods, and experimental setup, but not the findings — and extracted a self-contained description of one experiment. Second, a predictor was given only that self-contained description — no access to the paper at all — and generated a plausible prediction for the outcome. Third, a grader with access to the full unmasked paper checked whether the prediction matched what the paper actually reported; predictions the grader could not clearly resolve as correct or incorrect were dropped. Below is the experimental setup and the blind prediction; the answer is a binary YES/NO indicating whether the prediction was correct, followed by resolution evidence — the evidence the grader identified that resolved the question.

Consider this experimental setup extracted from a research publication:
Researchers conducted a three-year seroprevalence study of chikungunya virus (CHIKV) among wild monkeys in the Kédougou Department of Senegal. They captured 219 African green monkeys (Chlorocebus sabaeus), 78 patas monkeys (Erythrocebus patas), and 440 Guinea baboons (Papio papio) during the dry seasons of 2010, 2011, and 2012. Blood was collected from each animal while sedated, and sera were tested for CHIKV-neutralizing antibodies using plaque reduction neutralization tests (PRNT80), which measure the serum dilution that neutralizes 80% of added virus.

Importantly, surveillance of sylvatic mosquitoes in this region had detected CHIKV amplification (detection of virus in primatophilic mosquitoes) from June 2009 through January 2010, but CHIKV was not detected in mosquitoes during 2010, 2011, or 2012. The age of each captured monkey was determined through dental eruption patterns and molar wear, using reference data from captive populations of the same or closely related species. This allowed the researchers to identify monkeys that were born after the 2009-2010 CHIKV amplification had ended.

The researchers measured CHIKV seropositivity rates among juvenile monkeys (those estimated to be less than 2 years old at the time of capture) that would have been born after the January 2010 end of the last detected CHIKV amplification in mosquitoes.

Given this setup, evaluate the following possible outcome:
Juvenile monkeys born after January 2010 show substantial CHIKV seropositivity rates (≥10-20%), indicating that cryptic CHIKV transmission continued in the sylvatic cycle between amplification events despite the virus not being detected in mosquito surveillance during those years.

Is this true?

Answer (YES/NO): YES